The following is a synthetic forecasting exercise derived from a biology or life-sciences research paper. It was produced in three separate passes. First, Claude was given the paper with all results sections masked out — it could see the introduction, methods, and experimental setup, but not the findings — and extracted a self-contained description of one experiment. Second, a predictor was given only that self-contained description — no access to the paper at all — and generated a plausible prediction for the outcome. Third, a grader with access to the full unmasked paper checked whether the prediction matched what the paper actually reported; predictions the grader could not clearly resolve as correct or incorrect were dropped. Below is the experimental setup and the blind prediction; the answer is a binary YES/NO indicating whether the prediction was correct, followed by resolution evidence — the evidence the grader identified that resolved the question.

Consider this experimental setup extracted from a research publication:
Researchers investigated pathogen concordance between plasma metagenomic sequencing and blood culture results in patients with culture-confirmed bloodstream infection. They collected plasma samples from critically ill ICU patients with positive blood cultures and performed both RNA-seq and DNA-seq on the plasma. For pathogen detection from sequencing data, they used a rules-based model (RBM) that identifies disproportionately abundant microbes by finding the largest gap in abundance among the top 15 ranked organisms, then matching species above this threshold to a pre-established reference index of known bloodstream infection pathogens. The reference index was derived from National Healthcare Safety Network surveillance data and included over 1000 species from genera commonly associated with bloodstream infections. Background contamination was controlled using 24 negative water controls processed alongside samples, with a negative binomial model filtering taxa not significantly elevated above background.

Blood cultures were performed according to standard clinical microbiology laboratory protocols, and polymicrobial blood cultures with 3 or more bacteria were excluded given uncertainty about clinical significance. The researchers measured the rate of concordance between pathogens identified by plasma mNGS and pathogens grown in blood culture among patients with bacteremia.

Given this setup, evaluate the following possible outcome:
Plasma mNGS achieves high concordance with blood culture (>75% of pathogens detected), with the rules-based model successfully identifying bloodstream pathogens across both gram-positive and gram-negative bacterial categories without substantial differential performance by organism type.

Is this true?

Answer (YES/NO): YES